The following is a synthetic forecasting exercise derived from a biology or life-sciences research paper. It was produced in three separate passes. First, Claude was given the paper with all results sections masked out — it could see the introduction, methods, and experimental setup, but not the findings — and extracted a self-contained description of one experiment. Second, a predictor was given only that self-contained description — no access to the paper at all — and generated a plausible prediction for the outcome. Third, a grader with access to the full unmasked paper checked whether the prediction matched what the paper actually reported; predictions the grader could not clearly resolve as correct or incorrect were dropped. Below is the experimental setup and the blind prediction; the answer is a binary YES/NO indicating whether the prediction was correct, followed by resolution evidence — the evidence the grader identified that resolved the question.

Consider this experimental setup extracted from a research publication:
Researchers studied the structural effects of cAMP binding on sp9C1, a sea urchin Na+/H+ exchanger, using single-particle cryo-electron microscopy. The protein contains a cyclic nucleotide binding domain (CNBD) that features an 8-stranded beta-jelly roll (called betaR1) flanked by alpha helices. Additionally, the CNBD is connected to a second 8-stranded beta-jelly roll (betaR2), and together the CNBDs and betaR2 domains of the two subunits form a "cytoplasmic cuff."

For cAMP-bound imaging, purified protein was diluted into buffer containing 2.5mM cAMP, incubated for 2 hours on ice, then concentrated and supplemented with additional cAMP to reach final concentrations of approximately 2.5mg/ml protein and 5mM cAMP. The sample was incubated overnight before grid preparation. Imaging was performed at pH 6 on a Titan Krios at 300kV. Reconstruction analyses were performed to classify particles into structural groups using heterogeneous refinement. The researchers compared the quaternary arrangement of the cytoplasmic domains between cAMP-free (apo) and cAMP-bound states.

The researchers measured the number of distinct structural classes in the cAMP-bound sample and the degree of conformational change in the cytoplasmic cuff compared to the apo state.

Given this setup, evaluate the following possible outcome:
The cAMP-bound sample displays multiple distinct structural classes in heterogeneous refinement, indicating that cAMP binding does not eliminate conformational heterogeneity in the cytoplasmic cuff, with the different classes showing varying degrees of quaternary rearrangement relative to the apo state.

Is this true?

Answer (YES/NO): YES